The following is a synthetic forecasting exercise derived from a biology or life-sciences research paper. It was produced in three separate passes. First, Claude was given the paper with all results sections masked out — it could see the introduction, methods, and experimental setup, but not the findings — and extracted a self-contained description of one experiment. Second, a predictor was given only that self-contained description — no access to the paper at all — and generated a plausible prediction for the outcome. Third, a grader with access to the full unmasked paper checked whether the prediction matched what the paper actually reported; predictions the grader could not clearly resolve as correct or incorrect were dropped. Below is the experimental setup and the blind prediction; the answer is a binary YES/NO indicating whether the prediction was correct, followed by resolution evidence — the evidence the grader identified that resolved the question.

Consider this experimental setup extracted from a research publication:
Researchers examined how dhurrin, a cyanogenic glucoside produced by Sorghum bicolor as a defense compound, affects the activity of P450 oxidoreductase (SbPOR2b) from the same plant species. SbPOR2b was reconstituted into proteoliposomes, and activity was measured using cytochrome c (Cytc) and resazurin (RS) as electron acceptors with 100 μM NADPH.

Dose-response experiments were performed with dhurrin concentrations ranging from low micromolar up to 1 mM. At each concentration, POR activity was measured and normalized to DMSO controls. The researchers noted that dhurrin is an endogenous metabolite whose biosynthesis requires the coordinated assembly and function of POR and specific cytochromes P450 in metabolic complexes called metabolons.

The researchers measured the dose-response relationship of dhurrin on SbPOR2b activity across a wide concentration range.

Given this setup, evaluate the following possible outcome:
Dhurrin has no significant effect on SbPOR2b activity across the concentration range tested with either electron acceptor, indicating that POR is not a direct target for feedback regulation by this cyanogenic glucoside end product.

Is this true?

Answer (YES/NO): NO